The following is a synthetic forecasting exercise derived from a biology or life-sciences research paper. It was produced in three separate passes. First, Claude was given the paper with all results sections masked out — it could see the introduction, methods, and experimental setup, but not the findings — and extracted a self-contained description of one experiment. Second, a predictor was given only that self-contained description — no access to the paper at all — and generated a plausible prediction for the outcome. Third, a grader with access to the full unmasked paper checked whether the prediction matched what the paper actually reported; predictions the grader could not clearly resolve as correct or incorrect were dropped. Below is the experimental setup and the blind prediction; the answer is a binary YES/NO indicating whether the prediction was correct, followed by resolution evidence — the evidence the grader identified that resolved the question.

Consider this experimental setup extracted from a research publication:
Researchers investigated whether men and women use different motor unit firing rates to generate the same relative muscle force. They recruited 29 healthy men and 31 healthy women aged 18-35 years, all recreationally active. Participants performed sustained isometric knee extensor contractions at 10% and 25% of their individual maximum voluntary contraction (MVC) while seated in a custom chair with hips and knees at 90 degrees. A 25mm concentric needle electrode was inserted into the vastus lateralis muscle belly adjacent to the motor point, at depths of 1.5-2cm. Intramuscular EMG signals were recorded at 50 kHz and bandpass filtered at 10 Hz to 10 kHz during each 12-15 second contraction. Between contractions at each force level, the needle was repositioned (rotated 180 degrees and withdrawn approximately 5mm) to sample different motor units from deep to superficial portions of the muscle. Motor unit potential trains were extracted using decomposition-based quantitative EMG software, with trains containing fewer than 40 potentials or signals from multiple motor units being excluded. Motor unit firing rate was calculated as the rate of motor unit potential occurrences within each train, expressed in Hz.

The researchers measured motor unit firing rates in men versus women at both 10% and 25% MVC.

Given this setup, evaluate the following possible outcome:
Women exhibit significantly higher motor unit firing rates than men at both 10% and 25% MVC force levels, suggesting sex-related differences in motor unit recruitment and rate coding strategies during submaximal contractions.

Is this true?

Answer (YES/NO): YES